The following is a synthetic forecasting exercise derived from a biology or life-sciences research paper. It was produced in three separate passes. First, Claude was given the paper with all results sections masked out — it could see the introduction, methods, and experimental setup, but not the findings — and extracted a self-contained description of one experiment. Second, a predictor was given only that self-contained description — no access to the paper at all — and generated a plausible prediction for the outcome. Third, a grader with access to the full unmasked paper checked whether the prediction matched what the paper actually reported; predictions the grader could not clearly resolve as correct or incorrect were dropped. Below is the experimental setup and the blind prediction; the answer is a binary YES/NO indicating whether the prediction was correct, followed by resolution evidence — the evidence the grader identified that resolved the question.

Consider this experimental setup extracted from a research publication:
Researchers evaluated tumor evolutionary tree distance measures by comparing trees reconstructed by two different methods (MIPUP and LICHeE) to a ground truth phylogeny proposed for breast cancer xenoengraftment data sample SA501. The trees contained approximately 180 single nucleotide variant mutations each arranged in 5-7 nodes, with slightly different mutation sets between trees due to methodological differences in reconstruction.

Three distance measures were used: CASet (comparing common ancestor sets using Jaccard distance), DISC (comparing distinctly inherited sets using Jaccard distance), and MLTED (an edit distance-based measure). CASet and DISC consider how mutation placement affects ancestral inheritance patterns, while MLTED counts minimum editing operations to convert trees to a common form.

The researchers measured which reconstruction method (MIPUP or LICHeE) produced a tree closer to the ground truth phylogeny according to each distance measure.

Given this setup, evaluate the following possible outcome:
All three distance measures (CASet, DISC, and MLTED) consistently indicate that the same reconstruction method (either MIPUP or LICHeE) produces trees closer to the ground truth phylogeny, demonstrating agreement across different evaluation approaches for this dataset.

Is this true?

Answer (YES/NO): NO